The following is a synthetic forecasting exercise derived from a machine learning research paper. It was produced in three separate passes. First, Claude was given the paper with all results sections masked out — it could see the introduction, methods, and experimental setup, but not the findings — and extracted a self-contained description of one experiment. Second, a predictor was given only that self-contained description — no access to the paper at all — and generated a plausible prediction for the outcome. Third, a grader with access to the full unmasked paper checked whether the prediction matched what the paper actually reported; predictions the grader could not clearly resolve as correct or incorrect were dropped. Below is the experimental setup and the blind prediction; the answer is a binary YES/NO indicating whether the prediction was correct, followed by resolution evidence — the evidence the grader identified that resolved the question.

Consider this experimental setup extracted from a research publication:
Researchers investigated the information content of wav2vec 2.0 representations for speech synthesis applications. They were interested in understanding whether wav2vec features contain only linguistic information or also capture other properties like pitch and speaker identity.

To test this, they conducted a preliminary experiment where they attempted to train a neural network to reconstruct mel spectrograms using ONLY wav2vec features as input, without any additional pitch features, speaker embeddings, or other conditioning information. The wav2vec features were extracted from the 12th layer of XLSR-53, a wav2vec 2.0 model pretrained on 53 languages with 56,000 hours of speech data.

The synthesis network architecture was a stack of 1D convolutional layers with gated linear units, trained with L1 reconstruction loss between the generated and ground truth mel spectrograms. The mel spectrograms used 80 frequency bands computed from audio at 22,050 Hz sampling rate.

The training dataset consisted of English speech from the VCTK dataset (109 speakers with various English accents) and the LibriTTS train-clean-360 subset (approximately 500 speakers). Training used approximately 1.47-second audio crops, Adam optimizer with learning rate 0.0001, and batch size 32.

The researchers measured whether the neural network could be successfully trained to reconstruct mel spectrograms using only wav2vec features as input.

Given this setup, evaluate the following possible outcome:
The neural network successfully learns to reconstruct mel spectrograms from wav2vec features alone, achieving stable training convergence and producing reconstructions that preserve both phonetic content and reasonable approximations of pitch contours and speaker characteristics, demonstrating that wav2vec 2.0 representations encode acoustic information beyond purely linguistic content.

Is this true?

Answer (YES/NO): YES